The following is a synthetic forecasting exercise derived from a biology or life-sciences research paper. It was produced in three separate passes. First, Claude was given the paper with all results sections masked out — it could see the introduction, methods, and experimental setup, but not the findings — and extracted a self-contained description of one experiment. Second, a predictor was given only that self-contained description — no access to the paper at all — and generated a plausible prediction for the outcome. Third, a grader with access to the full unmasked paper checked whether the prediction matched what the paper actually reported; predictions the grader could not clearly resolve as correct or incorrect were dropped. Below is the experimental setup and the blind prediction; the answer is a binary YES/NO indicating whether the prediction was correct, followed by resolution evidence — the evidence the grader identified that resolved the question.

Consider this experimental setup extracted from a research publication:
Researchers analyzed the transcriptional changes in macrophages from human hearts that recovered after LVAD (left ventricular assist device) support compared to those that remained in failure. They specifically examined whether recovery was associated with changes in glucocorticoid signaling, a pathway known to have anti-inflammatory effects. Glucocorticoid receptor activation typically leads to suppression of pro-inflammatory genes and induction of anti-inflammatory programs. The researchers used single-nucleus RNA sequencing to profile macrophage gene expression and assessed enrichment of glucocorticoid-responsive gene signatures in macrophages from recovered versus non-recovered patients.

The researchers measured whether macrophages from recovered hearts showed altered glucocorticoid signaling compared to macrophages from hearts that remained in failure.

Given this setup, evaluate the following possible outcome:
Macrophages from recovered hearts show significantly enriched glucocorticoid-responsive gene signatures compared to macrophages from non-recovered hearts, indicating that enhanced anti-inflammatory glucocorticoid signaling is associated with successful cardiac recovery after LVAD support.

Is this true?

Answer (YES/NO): YES